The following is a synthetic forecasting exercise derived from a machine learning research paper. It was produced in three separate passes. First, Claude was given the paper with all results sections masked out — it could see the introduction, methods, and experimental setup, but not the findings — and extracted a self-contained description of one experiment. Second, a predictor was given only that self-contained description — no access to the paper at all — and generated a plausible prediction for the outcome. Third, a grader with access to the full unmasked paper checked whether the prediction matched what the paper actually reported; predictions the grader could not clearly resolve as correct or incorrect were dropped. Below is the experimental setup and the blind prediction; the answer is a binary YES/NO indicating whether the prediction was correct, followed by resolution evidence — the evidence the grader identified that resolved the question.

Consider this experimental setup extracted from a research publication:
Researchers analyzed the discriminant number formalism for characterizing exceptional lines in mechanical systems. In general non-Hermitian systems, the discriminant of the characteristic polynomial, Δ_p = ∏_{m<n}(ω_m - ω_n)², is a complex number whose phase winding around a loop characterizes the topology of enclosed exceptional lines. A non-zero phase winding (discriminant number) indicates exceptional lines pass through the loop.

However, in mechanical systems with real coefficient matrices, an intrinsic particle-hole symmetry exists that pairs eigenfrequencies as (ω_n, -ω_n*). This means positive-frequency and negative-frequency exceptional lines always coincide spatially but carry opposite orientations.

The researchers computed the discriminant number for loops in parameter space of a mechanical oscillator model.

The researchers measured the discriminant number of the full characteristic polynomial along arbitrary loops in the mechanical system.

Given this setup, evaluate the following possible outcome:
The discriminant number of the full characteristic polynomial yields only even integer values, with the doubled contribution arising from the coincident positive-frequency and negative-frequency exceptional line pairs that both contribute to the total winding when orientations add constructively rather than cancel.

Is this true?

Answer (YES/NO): NO